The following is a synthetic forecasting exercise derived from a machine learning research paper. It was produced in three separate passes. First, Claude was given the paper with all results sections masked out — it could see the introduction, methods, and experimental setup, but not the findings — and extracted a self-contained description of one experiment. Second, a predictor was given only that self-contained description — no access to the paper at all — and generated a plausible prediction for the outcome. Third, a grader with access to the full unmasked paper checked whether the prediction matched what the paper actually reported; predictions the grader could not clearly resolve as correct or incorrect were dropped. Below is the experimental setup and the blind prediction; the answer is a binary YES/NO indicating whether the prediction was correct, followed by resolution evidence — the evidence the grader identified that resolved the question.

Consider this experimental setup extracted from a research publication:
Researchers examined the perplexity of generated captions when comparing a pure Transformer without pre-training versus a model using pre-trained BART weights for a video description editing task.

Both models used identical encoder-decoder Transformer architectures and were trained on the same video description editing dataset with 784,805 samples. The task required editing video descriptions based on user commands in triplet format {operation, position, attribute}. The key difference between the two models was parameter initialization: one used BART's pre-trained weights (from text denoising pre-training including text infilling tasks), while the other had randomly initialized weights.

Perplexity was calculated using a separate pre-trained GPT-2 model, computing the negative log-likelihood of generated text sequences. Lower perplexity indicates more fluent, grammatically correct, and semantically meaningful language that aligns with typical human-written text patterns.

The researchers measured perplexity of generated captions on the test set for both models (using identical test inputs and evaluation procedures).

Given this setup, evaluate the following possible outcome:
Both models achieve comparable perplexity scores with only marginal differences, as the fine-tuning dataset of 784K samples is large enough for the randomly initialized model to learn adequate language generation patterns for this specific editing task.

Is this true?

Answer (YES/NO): NO